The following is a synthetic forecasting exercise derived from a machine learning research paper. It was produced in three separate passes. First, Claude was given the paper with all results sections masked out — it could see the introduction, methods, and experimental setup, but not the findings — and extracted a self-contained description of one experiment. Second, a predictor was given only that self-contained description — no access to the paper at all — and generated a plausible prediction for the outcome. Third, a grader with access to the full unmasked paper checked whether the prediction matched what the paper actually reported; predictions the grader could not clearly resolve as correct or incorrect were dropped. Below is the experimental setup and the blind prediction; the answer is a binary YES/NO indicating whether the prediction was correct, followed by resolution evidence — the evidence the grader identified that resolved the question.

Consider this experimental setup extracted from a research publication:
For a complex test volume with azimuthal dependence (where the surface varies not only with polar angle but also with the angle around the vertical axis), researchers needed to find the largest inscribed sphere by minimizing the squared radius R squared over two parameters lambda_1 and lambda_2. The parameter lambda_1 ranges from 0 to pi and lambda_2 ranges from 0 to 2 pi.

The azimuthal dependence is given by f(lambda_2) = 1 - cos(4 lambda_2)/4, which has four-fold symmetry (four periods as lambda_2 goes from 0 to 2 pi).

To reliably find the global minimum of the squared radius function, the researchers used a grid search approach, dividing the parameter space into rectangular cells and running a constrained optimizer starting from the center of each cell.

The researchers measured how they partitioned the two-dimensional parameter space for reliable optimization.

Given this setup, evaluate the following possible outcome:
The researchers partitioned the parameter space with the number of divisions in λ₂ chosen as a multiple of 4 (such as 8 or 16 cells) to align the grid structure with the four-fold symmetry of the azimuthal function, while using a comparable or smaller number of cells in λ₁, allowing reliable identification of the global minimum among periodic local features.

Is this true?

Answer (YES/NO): NO